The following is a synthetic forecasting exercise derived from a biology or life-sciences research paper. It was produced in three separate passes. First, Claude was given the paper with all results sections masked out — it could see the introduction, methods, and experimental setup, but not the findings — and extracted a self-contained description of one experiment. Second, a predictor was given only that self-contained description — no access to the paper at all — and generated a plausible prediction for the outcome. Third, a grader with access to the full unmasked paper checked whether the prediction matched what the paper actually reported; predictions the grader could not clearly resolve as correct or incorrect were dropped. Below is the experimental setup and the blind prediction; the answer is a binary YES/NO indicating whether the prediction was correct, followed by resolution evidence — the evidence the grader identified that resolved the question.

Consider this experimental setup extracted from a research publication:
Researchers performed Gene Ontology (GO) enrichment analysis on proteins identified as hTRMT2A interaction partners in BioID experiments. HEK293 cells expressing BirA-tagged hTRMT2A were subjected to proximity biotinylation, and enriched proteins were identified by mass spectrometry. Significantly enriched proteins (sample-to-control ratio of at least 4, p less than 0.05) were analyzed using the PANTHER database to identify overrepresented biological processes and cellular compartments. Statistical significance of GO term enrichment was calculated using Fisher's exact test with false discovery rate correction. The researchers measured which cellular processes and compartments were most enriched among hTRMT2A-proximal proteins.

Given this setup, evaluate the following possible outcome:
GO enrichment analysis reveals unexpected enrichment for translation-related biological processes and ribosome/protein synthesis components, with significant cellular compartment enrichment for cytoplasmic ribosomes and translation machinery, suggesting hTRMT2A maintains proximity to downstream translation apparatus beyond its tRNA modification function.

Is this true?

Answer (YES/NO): NO